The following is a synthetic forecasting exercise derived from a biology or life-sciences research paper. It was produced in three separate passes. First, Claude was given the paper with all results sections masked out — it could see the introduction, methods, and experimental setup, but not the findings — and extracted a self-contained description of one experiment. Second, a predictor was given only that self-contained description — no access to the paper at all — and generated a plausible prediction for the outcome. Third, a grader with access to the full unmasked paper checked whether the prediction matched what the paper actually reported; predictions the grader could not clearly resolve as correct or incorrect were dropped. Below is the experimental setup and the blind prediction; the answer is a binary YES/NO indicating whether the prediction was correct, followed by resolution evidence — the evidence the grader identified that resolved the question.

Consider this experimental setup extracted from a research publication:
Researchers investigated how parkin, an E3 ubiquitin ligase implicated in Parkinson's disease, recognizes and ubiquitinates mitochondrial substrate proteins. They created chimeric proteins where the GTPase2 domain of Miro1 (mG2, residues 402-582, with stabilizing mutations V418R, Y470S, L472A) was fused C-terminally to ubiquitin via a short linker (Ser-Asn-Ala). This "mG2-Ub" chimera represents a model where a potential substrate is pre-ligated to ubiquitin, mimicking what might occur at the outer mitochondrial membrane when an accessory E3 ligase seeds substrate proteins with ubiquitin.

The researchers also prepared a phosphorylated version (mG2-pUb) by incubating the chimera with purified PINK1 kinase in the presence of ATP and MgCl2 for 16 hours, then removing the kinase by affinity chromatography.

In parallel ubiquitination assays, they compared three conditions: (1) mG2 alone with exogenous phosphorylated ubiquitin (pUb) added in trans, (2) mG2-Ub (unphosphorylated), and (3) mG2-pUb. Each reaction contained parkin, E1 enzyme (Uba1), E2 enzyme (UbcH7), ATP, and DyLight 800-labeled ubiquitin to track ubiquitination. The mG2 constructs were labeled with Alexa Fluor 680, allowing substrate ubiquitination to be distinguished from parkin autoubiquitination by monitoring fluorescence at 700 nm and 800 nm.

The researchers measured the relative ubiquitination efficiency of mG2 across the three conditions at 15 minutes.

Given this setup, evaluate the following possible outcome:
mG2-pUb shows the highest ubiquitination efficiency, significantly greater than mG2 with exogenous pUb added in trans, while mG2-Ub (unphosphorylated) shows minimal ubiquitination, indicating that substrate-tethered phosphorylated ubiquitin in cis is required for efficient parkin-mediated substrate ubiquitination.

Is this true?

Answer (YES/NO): YES